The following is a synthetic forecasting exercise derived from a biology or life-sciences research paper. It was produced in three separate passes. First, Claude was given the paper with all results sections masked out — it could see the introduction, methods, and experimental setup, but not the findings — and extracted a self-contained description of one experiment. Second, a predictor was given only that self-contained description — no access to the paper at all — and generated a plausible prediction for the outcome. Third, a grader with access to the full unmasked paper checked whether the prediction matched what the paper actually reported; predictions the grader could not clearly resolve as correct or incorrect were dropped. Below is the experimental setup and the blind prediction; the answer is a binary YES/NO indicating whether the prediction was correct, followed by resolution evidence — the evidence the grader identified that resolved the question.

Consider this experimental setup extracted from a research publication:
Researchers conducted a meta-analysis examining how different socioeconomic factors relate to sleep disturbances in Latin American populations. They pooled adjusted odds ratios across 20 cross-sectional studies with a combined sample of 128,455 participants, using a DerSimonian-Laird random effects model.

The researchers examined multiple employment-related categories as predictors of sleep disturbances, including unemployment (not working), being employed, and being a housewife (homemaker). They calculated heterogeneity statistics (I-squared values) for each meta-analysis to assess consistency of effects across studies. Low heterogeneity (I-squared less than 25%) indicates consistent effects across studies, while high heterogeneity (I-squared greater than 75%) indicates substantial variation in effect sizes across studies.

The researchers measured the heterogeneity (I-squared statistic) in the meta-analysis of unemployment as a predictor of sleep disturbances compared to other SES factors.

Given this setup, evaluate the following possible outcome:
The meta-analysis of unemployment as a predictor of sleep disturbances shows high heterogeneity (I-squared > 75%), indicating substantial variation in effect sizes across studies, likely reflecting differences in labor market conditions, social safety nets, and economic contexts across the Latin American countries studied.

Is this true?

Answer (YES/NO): NO